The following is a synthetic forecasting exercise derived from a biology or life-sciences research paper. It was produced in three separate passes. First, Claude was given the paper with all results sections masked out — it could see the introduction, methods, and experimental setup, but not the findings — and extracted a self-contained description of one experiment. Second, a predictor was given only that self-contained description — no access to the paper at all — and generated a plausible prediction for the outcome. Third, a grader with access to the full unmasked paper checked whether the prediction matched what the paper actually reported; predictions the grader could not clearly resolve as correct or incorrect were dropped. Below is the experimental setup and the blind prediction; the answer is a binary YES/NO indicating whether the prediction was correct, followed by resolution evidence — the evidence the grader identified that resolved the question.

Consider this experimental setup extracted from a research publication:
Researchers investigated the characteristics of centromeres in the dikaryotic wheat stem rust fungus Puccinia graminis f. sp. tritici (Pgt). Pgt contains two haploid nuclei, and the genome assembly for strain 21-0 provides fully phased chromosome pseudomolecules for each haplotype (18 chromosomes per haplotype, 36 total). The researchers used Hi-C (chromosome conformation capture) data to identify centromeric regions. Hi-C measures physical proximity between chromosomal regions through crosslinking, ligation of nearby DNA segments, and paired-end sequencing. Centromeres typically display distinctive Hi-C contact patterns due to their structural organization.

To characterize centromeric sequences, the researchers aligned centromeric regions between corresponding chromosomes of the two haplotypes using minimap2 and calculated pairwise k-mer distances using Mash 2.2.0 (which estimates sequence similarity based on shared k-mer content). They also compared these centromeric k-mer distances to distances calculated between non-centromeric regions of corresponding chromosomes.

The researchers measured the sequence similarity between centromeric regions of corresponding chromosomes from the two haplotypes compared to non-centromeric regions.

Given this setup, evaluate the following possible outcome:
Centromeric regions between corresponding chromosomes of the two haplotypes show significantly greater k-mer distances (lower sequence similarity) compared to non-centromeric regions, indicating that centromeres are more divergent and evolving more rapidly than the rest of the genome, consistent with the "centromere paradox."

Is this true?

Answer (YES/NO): YES